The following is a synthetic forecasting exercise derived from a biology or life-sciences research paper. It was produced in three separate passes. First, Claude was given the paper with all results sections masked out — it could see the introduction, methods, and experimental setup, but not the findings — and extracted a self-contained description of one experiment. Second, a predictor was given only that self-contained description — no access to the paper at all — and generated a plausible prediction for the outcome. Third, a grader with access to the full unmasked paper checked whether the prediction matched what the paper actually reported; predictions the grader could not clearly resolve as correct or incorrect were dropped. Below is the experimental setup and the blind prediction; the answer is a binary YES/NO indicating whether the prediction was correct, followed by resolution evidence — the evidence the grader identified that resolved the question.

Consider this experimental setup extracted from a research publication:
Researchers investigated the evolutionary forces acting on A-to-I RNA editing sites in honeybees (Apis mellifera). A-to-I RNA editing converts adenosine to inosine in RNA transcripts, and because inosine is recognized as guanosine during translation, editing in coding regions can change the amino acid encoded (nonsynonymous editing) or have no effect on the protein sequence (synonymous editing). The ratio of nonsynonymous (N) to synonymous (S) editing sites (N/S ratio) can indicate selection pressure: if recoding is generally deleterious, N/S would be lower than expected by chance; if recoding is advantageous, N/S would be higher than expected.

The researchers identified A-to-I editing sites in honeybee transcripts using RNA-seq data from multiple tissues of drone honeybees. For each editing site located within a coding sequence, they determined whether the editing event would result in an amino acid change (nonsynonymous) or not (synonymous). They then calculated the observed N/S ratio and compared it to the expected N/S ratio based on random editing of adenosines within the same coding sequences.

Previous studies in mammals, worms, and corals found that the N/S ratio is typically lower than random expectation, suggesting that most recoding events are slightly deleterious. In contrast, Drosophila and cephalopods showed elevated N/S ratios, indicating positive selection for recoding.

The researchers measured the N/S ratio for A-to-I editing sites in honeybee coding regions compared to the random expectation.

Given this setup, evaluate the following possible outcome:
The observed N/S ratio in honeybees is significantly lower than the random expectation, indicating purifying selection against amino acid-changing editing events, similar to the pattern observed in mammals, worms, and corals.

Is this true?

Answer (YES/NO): NO